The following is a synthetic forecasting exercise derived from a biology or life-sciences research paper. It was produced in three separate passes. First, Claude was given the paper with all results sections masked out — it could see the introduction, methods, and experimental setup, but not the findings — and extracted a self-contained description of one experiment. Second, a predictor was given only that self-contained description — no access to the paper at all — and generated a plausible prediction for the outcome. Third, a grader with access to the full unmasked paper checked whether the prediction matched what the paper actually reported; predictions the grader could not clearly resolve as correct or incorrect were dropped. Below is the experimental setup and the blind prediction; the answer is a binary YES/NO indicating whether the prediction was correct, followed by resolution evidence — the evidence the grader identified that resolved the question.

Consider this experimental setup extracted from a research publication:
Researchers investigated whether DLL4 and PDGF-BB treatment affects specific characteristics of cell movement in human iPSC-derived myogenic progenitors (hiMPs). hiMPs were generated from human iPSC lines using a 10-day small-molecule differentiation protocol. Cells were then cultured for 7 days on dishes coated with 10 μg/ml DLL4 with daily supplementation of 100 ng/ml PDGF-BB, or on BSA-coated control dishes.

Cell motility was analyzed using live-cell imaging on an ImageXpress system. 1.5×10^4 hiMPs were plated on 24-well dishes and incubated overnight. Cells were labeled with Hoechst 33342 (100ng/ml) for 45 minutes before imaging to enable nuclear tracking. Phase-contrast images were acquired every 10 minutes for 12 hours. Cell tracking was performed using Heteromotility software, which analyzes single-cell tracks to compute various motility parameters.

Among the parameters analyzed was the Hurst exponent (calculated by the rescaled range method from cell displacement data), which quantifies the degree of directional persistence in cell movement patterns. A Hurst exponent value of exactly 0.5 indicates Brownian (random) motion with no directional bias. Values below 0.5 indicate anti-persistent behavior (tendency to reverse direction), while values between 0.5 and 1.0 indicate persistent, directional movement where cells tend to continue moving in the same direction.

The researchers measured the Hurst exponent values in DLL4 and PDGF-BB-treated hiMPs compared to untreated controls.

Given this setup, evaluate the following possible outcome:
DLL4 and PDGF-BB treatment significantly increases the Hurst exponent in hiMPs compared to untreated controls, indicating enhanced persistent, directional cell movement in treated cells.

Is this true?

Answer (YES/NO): NO